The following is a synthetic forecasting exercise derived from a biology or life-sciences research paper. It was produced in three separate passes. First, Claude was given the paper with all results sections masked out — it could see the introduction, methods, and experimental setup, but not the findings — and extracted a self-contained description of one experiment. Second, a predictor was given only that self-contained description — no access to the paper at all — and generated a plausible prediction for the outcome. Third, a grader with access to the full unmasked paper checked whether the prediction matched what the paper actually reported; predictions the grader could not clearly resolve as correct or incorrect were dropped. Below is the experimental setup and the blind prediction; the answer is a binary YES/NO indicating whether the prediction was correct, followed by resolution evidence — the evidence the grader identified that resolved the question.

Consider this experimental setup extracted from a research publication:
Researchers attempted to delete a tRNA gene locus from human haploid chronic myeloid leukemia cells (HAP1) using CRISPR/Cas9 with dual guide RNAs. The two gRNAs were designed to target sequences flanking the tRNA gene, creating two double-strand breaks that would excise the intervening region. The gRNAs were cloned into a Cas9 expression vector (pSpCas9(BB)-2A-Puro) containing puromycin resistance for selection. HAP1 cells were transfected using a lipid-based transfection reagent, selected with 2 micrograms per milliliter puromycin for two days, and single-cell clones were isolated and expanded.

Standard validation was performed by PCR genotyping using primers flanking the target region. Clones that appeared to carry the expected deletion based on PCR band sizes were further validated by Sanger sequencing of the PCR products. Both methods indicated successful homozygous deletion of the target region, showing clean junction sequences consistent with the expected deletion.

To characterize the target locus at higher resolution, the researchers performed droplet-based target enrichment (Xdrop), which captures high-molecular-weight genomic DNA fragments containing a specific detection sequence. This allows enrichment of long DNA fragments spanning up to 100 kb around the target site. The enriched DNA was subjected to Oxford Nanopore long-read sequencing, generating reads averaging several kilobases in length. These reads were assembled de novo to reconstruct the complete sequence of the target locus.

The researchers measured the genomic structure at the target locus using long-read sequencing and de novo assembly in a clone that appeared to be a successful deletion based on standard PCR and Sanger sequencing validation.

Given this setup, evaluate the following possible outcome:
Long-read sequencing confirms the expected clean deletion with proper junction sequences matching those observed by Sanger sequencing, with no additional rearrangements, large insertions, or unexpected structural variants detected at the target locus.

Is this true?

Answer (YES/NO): NO